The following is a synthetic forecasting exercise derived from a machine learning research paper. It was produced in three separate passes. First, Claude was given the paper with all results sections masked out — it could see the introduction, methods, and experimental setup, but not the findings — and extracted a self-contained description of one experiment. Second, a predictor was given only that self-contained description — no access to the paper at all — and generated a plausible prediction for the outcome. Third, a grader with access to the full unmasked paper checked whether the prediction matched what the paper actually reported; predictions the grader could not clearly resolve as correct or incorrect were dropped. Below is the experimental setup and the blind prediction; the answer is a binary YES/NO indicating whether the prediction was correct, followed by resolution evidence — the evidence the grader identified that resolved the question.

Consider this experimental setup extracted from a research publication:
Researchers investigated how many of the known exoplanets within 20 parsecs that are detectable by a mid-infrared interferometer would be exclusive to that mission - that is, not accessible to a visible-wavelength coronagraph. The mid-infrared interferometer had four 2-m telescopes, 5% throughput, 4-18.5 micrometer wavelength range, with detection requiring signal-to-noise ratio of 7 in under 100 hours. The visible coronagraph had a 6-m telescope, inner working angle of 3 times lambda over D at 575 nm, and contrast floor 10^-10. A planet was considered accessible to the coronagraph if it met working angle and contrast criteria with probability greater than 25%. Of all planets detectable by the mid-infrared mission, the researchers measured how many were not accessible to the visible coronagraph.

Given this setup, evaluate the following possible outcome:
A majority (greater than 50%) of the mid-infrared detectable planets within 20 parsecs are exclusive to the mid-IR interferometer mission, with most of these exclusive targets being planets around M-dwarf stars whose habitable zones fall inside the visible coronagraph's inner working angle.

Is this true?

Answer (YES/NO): YES